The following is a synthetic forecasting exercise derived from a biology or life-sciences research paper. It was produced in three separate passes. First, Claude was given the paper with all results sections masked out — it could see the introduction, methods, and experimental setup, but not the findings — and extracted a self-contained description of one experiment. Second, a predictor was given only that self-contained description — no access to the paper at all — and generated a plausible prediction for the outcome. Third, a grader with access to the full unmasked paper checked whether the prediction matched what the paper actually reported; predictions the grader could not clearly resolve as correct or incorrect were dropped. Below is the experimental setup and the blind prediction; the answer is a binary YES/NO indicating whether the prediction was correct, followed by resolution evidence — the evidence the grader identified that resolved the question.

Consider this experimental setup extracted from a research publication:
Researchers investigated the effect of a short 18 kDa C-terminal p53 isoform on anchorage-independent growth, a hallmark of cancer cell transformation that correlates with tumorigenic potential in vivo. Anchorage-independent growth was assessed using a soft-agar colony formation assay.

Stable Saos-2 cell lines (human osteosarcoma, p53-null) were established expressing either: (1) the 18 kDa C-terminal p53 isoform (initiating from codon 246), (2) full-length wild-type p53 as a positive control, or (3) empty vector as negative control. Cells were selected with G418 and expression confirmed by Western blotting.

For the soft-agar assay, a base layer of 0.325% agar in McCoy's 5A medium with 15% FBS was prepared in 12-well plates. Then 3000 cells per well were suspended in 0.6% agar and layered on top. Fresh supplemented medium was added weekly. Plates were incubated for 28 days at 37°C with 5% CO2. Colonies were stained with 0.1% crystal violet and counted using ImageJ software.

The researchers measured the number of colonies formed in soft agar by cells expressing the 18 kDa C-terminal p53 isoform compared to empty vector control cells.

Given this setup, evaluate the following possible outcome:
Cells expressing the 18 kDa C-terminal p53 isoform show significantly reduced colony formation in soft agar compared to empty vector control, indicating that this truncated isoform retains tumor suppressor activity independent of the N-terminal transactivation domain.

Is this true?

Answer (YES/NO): YES